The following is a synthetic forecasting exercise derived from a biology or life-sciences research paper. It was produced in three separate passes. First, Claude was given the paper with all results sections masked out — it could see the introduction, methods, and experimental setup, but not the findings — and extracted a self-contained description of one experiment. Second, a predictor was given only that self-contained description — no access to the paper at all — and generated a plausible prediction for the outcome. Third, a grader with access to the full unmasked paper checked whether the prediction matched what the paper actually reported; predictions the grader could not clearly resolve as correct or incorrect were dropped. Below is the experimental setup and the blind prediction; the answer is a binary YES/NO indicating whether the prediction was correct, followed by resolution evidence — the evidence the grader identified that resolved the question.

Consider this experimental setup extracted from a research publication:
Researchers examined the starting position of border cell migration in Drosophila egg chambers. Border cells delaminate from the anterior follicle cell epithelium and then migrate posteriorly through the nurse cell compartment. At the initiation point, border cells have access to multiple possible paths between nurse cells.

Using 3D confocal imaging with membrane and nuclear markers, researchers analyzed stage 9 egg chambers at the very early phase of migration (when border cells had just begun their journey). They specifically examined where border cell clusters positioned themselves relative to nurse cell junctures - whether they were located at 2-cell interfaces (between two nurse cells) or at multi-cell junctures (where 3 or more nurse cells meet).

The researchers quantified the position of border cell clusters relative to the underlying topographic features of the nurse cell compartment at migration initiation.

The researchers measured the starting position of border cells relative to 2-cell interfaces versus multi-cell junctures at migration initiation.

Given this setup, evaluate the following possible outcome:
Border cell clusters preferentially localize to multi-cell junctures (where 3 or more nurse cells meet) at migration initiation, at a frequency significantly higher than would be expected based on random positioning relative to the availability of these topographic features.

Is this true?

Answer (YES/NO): YES